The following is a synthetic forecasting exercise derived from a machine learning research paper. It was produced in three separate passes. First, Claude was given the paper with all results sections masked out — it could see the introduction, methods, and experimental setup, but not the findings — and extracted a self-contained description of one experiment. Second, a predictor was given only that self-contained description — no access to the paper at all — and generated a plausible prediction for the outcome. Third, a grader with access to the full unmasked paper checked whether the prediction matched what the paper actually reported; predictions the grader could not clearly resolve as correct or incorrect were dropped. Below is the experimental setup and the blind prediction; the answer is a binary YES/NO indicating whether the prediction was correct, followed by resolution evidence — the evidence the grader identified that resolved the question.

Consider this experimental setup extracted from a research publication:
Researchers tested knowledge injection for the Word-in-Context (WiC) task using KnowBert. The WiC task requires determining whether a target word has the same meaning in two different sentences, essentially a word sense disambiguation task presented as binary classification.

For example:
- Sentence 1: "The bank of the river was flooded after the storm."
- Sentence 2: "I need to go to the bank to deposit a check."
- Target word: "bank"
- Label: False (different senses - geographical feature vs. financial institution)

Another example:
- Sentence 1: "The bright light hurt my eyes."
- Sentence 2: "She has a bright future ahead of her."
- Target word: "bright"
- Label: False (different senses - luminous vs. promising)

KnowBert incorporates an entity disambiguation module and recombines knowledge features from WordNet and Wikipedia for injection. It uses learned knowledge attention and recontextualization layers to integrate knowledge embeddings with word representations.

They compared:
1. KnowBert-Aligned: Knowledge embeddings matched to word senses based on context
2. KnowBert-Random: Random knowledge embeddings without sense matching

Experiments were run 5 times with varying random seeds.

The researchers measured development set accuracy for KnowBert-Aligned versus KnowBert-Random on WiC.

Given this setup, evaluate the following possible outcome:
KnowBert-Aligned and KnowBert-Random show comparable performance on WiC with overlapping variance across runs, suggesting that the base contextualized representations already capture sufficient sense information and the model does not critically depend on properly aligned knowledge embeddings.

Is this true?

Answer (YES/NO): YES